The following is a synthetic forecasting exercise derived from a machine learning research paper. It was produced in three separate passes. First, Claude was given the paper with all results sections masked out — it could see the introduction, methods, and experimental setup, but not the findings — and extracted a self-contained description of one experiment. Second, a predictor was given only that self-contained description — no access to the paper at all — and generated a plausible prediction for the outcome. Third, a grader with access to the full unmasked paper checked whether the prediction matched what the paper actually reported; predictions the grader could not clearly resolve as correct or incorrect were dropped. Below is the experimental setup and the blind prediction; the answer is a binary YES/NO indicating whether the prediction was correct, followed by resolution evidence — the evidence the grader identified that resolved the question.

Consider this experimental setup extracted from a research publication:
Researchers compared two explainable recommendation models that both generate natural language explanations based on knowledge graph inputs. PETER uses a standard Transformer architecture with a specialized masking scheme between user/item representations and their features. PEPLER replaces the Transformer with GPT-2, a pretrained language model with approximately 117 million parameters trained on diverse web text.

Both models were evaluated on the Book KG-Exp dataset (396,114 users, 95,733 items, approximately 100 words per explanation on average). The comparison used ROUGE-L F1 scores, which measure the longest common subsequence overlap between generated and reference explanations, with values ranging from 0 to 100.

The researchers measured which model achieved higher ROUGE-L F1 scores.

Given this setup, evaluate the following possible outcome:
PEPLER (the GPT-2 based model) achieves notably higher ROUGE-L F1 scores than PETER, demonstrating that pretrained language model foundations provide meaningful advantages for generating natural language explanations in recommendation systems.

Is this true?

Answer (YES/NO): NO